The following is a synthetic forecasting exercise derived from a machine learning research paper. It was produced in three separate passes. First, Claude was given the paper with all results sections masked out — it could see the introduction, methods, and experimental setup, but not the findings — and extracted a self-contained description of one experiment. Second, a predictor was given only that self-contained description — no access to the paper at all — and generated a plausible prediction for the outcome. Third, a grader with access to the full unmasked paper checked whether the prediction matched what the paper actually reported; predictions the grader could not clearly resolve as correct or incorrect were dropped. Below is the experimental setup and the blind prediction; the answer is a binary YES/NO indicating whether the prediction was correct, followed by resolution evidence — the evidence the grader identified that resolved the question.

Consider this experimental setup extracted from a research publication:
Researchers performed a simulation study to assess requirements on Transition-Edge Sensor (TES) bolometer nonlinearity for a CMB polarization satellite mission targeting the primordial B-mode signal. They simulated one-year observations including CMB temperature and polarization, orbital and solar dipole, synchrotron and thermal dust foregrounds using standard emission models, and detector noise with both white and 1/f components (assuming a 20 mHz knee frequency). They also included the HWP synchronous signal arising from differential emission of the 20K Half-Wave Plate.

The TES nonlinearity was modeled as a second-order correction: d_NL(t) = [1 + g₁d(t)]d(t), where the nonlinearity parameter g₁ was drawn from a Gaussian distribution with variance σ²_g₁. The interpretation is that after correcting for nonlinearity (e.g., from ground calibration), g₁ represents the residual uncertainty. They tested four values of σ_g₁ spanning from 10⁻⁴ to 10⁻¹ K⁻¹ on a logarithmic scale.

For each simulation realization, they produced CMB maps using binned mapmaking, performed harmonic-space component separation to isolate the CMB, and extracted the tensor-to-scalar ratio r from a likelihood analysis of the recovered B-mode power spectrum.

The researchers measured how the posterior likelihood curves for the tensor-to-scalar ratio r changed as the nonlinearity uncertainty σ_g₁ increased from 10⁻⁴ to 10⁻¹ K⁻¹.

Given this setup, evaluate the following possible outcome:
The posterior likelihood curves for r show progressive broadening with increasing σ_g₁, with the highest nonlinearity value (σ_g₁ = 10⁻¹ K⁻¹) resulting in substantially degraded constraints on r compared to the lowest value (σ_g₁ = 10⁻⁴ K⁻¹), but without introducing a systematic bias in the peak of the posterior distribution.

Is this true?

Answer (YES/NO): NO